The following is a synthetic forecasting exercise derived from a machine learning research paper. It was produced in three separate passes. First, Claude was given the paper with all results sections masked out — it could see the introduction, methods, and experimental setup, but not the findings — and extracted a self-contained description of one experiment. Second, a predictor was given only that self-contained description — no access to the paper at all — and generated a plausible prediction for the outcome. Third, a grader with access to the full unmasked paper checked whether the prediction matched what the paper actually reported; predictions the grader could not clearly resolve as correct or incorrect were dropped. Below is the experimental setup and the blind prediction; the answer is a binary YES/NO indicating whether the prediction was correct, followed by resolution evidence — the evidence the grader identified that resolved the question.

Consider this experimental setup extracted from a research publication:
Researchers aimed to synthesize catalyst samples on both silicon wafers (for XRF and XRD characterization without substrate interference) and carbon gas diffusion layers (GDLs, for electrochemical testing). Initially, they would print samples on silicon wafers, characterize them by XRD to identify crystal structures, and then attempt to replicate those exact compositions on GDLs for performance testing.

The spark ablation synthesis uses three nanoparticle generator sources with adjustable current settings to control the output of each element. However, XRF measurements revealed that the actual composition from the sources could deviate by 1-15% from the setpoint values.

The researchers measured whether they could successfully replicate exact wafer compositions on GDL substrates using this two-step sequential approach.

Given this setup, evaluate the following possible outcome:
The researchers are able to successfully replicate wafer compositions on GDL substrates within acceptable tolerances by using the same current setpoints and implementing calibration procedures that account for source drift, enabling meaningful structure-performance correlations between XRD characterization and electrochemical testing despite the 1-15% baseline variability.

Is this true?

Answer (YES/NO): NO